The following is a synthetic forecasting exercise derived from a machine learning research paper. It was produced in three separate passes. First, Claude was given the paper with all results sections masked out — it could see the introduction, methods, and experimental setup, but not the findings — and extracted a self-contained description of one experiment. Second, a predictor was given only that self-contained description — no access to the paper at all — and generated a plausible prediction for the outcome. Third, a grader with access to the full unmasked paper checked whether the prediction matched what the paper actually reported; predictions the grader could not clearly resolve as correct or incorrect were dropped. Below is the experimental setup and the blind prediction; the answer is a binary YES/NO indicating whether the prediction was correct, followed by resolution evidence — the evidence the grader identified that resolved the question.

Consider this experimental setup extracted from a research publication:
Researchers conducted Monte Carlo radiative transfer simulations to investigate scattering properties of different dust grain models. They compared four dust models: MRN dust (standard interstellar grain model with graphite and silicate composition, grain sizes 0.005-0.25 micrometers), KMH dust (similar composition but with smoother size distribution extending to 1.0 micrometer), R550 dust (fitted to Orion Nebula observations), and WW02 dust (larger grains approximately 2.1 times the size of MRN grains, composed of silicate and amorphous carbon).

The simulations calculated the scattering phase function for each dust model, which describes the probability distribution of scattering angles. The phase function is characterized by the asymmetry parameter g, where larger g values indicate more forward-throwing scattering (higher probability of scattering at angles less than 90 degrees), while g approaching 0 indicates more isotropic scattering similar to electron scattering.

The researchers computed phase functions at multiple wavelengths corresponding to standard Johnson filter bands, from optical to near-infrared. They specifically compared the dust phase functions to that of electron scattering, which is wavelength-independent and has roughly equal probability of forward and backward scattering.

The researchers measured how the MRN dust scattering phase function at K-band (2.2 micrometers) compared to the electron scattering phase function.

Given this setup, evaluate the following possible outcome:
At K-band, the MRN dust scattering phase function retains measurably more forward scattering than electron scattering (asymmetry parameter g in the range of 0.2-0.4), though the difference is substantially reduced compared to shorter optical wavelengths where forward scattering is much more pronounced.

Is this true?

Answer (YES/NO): NO